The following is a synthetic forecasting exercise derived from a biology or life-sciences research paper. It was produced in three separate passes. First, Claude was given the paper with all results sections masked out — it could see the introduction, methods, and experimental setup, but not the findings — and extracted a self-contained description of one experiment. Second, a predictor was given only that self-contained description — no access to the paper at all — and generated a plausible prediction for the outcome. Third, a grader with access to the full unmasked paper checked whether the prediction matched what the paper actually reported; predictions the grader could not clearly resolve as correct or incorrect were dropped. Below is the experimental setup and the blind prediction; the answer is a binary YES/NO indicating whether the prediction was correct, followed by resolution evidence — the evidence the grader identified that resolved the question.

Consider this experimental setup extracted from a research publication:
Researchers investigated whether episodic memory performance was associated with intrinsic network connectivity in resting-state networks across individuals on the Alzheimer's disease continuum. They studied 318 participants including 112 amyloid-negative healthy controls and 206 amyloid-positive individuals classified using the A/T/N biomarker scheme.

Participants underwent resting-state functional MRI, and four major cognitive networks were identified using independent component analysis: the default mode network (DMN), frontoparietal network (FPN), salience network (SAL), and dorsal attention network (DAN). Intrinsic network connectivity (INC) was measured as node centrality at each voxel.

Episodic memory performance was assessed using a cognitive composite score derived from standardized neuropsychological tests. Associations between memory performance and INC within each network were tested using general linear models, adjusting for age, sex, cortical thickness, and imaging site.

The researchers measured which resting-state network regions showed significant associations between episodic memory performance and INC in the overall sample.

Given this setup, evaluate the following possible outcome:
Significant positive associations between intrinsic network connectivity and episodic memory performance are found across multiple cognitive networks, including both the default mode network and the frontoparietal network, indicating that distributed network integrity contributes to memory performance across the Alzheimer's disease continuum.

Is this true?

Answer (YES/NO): NO